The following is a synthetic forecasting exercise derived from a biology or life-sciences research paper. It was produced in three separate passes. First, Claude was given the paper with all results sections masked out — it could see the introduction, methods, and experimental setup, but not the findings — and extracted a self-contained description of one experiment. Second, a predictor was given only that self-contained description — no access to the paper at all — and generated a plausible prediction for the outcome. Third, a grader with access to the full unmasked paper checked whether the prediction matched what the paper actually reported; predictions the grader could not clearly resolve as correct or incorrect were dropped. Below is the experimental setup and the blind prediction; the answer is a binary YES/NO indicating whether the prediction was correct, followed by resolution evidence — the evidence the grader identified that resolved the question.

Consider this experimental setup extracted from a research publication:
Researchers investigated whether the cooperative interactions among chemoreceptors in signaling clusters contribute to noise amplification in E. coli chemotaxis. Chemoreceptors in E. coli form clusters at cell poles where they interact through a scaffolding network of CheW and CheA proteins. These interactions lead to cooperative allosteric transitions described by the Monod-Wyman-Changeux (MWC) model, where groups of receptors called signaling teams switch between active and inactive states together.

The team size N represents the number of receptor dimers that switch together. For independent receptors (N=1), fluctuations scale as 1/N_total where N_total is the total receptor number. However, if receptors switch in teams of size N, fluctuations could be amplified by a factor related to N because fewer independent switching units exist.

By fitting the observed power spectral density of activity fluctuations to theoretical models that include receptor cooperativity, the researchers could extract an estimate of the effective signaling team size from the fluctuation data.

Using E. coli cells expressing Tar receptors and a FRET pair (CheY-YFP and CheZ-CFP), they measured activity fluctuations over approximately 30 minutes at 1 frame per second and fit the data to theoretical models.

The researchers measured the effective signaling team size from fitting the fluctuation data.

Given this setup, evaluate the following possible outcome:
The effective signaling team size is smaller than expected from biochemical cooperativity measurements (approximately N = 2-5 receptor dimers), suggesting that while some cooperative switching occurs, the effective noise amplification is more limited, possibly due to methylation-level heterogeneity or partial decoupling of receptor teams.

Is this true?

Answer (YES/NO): NO